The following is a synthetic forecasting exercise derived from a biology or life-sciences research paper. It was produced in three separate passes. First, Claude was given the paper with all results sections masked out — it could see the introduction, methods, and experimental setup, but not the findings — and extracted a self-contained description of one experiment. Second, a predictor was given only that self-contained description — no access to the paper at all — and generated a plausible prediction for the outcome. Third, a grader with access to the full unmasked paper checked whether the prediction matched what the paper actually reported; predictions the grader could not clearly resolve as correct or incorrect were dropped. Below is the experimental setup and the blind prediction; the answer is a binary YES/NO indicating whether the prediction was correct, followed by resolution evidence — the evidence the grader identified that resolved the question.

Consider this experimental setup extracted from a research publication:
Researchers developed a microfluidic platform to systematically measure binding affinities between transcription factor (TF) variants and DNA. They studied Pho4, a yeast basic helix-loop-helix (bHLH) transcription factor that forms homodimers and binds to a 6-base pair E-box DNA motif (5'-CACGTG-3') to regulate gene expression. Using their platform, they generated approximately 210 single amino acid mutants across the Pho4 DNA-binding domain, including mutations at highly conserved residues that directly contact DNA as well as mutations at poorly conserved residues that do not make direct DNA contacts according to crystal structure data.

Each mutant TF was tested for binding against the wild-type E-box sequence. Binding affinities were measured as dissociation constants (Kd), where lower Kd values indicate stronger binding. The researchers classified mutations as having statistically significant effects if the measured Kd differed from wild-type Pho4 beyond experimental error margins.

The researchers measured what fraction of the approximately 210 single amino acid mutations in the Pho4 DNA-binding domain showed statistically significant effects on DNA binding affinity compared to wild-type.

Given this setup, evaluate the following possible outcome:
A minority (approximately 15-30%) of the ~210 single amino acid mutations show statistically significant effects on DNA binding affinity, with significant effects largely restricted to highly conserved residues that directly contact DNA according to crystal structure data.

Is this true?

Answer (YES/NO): NO